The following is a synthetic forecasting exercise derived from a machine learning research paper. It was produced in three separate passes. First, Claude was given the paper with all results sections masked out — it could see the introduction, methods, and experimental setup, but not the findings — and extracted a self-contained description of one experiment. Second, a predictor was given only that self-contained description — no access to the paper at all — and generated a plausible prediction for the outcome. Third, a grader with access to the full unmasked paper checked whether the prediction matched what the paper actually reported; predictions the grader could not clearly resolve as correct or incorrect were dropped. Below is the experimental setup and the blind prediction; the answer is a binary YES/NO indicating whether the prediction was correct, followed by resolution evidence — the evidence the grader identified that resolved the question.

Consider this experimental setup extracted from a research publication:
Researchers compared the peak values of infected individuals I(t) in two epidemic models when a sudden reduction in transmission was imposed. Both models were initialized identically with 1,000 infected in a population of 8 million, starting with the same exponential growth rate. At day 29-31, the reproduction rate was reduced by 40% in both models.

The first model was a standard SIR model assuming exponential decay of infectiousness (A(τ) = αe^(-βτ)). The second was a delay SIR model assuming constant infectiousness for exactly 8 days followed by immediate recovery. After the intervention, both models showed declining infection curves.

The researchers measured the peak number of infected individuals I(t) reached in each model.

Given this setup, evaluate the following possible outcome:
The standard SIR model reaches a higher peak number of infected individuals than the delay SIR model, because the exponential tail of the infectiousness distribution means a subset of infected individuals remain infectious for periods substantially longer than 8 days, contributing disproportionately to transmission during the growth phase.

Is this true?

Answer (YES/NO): YES